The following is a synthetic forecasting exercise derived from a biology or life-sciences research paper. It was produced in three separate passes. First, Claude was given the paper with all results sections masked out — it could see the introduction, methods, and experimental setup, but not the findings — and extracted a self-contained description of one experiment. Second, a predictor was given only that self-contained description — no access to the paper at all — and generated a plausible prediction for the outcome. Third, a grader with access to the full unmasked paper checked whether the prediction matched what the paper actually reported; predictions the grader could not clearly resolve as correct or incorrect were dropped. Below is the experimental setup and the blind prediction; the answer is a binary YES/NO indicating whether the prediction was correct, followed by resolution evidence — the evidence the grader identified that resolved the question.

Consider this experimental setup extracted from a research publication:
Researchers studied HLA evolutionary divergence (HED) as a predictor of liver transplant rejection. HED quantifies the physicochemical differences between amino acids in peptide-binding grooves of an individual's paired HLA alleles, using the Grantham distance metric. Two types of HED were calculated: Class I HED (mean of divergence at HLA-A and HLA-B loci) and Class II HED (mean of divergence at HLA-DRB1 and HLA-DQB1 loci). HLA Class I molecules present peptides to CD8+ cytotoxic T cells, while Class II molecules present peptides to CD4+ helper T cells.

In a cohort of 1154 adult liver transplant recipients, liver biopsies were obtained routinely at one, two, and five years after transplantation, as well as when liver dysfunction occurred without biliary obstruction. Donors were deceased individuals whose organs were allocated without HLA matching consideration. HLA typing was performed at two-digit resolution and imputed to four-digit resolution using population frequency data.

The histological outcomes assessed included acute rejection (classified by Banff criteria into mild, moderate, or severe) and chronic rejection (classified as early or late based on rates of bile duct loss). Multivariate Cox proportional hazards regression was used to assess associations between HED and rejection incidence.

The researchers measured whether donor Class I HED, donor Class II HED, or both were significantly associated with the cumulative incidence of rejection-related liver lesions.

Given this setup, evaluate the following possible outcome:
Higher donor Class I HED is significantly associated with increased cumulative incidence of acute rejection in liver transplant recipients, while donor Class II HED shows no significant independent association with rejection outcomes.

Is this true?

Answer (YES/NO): YES